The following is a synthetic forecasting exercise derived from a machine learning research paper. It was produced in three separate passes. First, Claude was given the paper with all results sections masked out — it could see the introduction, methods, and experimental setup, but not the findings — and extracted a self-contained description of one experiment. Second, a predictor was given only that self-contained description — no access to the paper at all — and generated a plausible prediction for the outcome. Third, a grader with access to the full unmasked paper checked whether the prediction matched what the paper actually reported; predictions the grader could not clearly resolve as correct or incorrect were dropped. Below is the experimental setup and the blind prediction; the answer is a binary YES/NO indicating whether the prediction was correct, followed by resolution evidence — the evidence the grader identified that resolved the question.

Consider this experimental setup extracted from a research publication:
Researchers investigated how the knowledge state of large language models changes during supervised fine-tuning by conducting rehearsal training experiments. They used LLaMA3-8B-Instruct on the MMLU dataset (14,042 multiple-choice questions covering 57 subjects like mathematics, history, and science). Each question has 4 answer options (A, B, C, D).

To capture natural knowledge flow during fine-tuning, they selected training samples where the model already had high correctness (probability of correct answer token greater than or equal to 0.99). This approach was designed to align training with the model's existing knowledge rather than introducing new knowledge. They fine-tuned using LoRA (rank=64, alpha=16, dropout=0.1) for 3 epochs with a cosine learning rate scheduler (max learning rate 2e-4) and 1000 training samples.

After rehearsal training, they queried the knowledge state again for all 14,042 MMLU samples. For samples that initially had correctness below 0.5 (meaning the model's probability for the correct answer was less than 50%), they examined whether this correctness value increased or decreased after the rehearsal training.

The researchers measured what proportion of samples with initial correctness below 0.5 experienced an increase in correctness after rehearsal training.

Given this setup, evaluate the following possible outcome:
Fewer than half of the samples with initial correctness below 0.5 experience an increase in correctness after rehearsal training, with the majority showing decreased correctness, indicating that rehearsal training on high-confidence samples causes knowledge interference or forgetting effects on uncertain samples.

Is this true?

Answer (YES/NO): NO